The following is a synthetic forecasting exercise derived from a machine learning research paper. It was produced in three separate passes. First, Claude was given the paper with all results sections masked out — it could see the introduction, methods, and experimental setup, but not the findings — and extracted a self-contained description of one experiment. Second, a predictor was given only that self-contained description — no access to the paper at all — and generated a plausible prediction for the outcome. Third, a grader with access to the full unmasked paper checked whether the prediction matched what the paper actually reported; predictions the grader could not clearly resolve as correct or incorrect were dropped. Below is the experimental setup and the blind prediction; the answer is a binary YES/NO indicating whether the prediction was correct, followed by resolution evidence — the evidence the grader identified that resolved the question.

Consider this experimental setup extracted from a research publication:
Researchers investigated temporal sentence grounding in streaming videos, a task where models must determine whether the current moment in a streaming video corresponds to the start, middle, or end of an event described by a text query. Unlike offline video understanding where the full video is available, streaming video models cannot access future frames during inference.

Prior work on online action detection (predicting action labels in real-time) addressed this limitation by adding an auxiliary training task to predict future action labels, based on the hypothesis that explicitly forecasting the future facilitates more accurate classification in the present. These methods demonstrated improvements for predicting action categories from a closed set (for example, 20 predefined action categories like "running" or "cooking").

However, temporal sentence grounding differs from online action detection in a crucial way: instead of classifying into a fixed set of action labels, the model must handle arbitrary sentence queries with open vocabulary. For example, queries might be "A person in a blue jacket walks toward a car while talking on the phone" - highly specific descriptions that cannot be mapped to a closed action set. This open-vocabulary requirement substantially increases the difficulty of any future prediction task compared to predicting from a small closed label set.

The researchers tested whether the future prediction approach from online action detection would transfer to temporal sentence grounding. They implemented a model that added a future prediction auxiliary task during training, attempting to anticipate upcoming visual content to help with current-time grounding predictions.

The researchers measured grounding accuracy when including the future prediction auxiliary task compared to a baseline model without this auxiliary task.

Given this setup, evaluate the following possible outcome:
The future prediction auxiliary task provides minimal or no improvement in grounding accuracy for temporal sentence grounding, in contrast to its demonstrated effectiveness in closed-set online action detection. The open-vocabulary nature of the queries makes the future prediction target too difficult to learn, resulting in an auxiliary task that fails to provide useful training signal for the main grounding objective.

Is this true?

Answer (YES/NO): NO